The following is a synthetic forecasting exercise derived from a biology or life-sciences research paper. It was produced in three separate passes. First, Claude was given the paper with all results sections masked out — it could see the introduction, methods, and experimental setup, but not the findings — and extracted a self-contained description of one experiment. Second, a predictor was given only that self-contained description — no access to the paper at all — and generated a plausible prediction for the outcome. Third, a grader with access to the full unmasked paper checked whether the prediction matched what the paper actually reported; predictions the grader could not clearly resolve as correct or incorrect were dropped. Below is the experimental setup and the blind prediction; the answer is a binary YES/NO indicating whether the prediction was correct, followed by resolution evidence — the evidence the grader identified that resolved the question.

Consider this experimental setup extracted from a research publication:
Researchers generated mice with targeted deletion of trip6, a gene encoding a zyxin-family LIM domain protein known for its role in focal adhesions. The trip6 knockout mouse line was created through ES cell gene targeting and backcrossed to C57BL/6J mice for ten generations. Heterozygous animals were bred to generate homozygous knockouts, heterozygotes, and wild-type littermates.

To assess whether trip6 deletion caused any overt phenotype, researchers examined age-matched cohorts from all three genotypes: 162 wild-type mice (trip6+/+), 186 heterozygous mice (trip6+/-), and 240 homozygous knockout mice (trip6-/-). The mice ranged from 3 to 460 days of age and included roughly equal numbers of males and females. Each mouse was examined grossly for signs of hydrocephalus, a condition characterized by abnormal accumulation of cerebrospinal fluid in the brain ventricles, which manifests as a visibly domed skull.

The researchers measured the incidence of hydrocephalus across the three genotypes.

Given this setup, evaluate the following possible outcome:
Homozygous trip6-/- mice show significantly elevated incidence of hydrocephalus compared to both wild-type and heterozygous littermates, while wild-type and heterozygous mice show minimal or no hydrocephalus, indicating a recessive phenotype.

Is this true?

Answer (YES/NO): YES